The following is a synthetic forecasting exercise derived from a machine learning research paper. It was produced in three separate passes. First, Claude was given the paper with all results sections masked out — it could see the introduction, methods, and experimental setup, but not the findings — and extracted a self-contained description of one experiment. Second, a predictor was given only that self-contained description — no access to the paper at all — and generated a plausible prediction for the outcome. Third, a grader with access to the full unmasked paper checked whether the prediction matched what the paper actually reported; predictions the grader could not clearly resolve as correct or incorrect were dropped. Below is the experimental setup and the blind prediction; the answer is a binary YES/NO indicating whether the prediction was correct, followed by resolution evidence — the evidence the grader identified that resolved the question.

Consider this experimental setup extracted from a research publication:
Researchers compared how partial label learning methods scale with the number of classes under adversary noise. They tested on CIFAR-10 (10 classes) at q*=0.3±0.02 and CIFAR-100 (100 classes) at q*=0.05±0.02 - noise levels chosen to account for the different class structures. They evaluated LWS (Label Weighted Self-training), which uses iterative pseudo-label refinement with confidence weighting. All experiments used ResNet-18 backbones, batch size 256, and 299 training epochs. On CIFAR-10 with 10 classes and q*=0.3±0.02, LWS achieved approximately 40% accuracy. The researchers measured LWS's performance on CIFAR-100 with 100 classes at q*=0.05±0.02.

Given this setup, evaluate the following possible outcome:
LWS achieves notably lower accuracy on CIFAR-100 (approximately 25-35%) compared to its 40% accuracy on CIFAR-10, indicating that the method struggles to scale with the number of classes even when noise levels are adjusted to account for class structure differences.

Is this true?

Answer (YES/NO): YES